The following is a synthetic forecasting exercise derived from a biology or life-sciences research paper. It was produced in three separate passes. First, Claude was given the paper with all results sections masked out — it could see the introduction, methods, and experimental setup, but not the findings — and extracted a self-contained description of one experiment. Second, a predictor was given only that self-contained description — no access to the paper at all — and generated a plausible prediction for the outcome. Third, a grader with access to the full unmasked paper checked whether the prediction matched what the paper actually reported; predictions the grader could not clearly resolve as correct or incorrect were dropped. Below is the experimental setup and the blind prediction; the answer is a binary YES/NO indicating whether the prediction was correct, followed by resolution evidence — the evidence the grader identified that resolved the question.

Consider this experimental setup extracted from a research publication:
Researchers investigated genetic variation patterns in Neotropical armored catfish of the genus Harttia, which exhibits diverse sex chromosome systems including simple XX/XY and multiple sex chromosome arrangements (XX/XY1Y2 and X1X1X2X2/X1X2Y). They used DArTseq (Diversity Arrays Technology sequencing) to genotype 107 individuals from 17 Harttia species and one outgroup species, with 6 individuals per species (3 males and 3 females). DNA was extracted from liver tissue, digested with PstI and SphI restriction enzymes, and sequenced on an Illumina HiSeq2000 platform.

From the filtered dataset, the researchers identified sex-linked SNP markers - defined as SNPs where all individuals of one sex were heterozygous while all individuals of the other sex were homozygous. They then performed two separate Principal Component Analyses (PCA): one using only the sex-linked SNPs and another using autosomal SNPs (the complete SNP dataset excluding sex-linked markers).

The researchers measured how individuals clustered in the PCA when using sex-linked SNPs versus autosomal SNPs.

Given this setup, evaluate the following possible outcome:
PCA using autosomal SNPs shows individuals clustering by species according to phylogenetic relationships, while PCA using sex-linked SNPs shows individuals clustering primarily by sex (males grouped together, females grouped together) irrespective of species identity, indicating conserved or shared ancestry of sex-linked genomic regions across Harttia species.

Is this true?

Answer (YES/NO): NO